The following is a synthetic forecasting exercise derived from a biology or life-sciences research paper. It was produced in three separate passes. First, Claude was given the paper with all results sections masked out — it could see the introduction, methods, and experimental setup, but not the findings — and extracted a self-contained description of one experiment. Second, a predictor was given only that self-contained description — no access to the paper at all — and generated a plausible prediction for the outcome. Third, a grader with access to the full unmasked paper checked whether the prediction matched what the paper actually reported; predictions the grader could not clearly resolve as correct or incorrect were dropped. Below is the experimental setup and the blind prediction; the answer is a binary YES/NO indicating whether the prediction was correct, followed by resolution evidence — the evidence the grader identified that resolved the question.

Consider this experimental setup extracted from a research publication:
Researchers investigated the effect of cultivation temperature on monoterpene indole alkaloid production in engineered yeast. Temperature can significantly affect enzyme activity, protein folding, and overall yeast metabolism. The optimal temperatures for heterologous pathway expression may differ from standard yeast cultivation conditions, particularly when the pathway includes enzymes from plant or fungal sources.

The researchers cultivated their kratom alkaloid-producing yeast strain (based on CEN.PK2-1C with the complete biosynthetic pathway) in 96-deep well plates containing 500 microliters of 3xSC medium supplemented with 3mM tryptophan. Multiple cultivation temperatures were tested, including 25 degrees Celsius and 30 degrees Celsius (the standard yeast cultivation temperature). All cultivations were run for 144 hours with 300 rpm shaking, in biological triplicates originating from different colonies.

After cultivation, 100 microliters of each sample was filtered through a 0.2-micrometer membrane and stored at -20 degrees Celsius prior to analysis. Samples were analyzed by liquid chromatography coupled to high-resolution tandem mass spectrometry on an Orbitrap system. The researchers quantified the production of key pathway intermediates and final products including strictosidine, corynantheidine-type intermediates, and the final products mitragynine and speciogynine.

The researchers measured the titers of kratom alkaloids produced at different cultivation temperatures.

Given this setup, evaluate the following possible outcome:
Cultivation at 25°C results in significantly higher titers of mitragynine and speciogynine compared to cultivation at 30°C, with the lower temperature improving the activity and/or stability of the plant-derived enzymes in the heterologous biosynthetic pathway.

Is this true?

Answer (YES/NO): YES